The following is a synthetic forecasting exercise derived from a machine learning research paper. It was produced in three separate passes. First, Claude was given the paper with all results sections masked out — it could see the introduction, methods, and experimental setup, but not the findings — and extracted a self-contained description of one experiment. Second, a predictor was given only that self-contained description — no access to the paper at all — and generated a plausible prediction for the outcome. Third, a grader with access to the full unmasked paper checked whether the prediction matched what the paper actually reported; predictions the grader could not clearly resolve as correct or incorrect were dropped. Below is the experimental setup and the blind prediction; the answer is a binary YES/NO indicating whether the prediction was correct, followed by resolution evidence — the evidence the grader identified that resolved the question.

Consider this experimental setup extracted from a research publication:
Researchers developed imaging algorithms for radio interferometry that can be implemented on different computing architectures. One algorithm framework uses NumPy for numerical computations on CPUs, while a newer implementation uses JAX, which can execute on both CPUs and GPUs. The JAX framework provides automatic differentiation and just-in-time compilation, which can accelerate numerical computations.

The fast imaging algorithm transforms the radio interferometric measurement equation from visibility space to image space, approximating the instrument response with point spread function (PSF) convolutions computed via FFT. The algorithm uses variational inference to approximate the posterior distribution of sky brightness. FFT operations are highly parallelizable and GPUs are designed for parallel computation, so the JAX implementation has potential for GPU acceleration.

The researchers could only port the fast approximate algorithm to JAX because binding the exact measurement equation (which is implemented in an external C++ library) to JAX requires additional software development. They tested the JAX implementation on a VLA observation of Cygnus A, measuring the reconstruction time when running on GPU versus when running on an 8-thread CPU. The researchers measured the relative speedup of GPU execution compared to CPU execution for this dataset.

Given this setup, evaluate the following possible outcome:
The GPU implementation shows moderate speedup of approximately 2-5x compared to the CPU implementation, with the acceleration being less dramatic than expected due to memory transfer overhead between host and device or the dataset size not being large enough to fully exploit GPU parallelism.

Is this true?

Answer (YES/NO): NO